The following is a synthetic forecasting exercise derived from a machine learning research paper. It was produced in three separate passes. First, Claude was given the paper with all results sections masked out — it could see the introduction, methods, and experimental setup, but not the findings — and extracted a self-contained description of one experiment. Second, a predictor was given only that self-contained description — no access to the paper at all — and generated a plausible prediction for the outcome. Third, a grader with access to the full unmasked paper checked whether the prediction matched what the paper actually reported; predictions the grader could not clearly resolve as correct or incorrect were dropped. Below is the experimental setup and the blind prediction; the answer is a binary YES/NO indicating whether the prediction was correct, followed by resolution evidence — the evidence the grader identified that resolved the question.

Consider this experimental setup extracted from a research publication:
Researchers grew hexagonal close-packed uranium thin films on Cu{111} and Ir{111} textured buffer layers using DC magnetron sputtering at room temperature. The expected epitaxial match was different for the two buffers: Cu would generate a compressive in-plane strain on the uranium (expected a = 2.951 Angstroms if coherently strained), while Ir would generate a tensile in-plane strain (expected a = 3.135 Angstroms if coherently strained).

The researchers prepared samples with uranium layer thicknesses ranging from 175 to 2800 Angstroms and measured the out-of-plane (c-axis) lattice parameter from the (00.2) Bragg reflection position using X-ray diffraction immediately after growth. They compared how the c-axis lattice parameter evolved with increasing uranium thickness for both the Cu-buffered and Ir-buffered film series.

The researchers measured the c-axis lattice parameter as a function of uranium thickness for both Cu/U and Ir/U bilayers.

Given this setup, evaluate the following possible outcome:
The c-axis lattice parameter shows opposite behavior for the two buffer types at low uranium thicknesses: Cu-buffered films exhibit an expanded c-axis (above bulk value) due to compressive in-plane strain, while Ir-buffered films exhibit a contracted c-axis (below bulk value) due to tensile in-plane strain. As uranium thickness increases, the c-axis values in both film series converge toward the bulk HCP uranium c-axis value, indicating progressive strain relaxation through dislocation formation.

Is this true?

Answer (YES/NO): NO